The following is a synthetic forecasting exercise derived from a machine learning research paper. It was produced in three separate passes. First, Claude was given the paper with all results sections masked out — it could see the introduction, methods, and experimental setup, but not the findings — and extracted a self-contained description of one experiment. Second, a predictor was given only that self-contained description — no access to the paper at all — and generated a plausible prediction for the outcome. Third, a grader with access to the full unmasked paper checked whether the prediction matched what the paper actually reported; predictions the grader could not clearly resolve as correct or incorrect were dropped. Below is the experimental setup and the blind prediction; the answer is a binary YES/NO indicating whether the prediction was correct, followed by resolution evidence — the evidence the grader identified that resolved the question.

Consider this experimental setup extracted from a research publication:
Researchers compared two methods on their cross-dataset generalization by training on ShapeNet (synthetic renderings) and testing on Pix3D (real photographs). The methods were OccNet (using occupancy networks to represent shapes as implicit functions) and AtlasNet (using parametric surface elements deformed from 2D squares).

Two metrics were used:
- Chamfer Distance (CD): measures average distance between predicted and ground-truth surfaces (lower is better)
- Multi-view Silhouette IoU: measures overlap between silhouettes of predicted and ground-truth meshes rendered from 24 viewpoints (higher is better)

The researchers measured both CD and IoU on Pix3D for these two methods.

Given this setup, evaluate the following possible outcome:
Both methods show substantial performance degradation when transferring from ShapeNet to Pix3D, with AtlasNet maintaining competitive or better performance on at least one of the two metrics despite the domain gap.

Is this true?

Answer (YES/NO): NO